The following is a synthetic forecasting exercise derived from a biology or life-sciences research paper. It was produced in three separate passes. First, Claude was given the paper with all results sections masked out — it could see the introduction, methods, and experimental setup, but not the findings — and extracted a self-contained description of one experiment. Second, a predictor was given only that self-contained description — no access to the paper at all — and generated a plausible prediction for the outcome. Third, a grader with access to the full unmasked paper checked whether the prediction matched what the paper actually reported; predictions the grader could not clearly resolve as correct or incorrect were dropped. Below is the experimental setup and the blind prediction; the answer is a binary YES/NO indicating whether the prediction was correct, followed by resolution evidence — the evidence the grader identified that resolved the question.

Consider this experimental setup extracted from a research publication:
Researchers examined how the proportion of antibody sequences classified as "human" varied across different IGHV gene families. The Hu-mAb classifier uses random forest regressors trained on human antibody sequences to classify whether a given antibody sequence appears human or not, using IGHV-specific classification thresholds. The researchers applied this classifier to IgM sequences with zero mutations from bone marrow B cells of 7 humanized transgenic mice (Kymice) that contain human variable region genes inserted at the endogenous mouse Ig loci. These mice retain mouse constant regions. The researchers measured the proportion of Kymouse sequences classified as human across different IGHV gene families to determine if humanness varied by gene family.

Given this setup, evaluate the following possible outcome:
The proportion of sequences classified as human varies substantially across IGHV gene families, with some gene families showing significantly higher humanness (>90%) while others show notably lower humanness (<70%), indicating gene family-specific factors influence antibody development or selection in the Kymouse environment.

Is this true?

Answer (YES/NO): NO